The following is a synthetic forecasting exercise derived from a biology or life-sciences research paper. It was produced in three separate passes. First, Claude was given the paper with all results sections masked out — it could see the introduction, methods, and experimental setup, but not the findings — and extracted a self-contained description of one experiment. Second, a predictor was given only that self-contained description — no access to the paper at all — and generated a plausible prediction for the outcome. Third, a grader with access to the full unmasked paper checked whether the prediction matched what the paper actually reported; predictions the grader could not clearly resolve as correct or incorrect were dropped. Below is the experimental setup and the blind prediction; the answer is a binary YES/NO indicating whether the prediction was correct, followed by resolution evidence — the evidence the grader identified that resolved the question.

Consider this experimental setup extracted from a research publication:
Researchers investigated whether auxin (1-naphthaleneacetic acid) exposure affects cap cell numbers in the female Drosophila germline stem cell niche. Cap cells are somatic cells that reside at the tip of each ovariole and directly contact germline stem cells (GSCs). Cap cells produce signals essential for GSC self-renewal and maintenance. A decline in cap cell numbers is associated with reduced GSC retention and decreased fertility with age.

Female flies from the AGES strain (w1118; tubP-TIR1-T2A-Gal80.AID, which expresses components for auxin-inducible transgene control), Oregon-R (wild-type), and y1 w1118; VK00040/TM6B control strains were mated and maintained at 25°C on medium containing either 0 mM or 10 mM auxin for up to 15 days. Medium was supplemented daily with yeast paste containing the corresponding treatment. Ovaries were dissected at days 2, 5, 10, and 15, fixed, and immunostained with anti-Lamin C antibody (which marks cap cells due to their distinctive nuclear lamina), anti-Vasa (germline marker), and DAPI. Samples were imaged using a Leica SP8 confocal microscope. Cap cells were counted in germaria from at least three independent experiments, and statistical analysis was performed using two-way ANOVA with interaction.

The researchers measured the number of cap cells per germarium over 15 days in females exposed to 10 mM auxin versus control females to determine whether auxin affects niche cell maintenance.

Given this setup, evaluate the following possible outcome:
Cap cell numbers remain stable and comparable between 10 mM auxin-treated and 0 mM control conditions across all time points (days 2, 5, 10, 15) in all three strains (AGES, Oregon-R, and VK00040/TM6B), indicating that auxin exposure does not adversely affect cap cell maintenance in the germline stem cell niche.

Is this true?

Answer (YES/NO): YES